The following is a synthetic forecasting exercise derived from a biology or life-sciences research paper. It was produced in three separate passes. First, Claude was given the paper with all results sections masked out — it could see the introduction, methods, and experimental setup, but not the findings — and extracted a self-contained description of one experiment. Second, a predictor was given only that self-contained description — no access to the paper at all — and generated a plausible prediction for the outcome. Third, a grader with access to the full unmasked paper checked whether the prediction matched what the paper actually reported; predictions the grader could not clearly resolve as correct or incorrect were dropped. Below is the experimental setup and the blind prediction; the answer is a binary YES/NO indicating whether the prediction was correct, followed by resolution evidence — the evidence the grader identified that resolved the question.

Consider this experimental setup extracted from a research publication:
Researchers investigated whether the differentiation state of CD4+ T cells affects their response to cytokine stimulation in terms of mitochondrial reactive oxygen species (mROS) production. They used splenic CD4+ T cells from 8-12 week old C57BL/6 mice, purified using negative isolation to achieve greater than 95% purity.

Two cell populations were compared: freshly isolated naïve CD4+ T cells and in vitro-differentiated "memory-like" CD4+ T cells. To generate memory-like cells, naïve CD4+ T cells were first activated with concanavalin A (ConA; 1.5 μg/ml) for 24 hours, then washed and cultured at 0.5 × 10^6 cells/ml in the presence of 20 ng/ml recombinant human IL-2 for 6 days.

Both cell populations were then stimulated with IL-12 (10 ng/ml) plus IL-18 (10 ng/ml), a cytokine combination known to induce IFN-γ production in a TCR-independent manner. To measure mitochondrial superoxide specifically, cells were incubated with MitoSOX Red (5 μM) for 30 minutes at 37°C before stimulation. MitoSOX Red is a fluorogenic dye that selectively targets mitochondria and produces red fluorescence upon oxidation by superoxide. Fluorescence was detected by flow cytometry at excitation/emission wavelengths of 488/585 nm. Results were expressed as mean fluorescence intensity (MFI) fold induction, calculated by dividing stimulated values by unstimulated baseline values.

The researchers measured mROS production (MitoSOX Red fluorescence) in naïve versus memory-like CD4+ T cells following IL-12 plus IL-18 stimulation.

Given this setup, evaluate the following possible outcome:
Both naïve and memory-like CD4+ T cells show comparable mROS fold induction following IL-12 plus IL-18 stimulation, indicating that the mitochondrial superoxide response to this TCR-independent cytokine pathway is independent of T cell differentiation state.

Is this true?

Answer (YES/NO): NO